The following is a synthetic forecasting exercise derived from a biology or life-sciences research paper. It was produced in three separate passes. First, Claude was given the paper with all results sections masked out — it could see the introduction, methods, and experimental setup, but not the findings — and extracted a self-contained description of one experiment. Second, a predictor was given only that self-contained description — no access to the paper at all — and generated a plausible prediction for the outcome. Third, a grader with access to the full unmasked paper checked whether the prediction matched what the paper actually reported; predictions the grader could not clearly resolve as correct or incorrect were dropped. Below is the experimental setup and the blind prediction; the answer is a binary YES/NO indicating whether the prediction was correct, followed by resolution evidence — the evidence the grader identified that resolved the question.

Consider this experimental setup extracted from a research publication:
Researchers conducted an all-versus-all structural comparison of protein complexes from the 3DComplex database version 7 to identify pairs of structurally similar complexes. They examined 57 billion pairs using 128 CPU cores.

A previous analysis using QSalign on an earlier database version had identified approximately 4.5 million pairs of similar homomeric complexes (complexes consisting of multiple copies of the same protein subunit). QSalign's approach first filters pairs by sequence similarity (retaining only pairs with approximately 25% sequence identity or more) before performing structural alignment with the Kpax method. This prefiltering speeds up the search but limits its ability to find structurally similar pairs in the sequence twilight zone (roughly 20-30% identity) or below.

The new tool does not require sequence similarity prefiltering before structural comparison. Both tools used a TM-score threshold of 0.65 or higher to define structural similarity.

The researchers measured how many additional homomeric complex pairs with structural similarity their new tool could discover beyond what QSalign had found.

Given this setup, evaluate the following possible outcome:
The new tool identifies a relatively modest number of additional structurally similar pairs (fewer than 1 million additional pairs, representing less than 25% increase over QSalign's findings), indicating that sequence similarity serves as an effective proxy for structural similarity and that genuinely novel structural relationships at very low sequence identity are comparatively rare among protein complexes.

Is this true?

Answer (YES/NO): NO